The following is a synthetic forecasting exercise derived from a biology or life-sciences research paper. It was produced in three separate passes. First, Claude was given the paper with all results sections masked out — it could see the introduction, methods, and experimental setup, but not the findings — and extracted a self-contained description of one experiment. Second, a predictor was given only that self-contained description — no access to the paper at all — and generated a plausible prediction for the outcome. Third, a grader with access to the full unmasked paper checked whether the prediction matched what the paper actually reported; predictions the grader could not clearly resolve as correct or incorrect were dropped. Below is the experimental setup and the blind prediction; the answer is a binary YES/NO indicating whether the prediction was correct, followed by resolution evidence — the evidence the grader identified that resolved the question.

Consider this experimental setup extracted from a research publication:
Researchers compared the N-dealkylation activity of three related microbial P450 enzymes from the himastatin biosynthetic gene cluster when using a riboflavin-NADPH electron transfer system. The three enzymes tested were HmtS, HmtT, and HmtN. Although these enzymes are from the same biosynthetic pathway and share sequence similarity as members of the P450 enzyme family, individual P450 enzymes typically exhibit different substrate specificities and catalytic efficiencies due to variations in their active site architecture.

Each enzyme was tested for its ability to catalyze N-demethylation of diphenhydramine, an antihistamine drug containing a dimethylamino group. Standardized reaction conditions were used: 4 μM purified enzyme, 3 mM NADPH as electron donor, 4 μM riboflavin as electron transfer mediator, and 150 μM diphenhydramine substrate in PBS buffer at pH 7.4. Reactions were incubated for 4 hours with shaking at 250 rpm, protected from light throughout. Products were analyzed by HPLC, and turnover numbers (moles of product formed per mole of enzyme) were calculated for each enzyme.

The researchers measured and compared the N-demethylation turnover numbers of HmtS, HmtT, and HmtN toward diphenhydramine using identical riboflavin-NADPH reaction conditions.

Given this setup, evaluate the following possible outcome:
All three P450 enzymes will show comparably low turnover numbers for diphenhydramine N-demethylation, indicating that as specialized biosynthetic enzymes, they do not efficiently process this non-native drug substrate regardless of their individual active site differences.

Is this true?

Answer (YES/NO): NO